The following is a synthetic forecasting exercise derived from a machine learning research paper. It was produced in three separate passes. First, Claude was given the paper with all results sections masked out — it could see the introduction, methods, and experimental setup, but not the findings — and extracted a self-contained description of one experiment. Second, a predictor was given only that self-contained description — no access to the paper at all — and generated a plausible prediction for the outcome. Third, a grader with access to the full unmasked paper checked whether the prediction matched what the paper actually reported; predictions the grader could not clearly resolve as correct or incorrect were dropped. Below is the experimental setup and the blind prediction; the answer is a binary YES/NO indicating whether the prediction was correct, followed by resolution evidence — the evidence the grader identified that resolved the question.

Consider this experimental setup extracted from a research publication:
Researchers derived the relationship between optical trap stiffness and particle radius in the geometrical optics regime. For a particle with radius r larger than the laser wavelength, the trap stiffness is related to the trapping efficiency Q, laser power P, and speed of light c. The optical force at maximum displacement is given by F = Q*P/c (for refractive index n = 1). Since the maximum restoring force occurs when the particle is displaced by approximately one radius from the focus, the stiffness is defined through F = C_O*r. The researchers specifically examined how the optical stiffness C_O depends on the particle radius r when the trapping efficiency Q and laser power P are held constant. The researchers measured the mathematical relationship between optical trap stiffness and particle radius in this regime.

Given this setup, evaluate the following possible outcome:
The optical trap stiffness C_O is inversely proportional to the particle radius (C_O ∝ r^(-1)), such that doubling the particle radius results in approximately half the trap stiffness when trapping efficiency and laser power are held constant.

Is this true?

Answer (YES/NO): YES